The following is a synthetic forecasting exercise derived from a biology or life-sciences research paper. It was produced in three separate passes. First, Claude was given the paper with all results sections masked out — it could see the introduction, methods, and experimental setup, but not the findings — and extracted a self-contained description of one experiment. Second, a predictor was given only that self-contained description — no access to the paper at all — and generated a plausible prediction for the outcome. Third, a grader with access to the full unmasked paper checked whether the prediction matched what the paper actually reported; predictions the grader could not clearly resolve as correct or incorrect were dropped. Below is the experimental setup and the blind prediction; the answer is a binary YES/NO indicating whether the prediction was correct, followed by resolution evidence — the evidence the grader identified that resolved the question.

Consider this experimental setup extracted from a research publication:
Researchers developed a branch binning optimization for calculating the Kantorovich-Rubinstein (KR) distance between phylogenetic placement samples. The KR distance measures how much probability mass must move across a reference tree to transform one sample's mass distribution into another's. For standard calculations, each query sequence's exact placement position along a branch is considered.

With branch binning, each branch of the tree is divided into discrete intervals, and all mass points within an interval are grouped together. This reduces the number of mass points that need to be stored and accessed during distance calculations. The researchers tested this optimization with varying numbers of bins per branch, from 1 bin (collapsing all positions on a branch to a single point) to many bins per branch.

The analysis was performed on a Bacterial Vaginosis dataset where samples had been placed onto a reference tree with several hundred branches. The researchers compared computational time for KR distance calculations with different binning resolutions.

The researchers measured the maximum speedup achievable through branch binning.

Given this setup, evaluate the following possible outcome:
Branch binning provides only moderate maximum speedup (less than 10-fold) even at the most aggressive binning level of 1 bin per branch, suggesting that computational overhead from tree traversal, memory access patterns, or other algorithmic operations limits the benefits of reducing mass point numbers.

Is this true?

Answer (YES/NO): YES